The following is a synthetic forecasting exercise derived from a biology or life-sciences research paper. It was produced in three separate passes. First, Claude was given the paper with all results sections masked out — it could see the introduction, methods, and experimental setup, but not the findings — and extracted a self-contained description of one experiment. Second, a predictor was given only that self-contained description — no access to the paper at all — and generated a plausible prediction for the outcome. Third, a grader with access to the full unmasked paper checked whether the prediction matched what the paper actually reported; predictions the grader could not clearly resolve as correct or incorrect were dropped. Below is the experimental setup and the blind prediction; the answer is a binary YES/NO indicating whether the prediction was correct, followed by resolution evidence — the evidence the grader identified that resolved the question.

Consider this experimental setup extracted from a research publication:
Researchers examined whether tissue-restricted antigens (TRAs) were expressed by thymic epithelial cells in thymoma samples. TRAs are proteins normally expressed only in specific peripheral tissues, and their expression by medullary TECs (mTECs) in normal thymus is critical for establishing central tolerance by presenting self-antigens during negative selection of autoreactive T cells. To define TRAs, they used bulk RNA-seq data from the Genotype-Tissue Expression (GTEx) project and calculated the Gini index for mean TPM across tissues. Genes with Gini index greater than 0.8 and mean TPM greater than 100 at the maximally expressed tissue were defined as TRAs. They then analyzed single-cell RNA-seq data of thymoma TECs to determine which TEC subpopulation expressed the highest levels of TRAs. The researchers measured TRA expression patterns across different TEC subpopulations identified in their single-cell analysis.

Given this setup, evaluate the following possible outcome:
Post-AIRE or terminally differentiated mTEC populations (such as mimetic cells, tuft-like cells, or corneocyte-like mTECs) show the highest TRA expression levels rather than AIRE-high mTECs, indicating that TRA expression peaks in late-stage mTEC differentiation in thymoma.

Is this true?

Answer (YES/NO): NO